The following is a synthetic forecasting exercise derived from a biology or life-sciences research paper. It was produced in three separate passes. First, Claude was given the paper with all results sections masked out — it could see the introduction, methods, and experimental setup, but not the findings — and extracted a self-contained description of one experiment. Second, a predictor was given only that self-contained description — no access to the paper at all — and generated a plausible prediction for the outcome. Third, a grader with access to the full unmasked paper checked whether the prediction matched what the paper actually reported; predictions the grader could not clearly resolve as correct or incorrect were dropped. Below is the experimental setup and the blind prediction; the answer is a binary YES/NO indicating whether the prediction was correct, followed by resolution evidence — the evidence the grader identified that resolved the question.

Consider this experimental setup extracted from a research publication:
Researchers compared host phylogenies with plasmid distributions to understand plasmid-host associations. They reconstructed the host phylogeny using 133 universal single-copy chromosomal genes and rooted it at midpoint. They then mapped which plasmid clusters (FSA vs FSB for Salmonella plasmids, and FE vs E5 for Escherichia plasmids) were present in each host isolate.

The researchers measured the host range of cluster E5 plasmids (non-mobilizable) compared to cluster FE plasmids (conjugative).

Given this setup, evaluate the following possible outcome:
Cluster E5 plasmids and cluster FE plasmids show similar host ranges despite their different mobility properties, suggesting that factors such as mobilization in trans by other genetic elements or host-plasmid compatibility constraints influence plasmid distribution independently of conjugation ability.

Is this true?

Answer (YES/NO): NO